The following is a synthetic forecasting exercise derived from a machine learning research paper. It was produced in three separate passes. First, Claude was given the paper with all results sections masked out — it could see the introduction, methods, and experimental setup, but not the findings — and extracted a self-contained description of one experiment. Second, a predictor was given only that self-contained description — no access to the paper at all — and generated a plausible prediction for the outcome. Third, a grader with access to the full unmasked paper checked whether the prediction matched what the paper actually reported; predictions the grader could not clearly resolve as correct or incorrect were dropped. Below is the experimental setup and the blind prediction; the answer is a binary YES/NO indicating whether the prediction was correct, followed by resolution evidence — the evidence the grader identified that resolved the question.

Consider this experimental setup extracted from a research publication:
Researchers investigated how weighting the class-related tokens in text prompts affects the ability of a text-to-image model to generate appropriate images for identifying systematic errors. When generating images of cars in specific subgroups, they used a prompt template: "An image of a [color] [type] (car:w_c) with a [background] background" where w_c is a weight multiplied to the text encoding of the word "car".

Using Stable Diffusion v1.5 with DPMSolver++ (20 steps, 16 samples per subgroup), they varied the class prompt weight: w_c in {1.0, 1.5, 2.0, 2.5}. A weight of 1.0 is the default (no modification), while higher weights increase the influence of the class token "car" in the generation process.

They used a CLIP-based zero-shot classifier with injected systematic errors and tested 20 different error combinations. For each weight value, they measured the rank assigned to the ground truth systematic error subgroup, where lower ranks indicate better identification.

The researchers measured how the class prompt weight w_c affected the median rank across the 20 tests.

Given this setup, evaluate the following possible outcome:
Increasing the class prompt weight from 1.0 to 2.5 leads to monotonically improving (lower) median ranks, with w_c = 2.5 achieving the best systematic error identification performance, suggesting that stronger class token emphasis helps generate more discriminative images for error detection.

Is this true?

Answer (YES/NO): NO